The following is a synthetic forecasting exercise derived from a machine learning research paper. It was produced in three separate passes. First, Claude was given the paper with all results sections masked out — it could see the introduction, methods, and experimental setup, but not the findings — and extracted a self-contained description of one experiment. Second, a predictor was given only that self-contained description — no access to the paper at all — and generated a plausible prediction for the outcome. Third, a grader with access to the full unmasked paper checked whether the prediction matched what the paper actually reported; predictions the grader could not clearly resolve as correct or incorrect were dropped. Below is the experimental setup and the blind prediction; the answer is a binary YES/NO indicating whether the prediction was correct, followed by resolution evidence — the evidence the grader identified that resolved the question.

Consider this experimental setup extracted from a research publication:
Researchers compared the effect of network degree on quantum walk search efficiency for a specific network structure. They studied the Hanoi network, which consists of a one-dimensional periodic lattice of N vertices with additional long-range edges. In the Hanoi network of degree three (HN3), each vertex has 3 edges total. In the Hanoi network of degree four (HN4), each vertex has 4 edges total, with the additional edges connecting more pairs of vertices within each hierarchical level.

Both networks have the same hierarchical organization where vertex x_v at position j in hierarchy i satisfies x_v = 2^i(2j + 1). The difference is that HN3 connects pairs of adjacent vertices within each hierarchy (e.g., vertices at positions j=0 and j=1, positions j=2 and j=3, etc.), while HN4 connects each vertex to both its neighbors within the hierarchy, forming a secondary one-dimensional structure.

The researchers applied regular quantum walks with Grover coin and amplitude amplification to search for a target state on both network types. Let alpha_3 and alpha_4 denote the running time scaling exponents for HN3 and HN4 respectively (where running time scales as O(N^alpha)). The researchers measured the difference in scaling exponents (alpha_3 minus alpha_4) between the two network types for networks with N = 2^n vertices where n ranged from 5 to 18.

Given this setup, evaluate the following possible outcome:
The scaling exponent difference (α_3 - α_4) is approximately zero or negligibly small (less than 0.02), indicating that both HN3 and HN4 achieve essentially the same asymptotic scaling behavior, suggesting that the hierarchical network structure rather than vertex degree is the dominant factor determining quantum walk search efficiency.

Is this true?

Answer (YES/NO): NO